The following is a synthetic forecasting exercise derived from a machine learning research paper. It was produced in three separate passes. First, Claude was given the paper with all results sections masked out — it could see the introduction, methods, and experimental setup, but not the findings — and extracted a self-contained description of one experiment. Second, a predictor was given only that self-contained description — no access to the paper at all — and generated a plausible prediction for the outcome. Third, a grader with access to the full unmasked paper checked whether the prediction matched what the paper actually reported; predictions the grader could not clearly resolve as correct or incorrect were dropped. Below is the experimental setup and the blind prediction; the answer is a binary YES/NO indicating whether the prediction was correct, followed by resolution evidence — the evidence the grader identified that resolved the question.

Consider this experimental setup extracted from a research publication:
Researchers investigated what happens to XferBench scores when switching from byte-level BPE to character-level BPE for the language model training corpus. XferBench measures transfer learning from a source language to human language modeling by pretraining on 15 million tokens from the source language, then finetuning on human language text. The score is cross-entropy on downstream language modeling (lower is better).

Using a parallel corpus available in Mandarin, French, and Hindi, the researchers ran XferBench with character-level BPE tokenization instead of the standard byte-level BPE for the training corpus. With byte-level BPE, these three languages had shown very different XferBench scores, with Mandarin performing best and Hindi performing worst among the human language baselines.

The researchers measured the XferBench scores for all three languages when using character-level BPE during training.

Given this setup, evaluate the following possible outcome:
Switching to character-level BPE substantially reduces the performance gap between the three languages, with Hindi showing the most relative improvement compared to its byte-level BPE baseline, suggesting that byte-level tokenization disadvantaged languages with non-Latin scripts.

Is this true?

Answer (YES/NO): NO